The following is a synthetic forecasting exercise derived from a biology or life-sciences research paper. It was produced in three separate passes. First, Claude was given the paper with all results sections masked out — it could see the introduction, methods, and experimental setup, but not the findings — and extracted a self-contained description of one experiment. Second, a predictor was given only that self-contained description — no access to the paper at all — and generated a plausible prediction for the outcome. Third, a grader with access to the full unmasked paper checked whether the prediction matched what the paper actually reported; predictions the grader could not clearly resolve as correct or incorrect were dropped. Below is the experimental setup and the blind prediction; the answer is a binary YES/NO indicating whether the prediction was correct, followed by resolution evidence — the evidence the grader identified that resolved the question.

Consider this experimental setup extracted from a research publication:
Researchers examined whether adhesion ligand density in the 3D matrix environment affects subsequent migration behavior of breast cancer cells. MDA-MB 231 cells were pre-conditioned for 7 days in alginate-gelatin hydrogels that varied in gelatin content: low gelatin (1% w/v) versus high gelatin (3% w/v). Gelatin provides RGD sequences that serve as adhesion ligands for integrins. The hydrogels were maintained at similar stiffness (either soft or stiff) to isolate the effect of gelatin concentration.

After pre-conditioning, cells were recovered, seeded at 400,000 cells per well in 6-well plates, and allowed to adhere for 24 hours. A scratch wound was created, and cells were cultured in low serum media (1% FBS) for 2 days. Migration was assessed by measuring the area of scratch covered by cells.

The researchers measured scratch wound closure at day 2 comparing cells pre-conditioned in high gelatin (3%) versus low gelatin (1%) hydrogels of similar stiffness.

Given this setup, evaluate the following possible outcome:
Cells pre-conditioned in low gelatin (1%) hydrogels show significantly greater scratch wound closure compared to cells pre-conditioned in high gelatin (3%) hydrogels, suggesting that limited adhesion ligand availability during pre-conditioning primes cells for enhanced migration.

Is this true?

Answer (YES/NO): NO